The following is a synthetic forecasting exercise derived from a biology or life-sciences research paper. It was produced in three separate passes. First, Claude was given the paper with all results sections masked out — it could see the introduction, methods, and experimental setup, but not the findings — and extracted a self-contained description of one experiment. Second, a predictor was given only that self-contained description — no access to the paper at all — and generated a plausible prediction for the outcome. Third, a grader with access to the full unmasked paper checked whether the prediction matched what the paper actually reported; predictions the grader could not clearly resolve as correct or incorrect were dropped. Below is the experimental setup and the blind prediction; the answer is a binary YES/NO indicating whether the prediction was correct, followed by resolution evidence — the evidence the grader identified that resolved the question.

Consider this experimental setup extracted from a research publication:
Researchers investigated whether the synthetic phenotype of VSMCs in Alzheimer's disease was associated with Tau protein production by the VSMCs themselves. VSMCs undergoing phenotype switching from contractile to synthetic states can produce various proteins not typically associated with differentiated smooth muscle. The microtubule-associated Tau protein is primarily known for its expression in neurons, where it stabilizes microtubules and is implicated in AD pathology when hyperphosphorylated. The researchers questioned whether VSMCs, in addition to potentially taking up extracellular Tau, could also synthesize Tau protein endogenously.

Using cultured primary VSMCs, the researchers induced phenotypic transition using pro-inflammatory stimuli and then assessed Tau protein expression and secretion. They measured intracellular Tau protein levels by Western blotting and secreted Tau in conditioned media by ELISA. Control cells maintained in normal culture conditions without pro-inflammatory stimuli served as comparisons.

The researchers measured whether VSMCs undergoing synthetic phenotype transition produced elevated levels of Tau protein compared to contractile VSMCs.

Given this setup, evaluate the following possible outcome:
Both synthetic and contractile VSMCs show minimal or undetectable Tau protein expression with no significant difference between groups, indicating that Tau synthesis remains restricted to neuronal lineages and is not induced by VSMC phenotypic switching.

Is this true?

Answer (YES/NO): NO